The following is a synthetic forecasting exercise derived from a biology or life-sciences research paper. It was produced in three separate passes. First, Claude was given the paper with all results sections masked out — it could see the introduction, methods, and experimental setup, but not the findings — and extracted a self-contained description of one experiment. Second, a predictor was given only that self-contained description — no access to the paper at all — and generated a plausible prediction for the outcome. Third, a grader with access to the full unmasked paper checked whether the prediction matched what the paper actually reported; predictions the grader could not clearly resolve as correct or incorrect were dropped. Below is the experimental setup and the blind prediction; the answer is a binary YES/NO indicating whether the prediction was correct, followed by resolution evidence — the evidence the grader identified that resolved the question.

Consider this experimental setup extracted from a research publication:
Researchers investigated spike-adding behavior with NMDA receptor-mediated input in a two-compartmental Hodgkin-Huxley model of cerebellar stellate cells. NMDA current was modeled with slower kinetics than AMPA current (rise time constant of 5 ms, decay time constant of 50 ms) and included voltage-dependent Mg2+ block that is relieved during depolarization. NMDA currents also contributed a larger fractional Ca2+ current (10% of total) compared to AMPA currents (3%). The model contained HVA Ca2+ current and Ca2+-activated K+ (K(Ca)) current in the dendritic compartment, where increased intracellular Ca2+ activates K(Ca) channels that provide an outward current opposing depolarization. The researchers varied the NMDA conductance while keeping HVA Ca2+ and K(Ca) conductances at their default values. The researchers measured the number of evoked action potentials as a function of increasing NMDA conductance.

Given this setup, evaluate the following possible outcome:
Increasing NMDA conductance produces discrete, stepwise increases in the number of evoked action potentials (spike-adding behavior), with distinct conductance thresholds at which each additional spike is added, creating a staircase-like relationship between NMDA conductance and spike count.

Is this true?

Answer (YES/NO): NO